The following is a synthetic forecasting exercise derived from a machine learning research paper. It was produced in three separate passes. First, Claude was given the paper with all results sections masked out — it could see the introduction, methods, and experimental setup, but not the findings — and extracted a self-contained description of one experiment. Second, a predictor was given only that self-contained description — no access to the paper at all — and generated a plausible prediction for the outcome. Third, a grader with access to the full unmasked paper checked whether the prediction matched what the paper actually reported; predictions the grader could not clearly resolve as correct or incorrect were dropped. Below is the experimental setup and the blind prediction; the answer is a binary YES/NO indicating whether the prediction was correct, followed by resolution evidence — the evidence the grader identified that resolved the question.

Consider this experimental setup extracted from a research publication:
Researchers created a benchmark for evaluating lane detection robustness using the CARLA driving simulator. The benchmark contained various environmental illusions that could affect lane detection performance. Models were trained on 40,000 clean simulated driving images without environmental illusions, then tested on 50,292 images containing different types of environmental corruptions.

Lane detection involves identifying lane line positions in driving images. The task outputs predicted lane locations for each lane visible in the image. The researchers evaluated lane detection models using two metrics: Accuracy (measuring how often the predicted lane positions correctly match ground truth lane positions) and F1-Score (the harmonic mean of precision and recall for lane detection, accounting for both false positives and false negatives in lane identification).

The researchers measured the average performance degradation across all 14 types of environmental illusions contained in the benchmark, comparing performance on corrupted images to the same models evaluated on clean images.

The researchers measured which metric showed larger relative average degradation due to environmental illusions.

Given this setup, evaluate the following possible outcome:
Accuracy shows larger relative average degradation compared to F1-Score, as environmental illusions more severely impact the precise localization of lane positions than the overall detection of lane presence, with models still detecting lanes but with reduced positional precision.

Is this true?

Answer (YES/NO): NO